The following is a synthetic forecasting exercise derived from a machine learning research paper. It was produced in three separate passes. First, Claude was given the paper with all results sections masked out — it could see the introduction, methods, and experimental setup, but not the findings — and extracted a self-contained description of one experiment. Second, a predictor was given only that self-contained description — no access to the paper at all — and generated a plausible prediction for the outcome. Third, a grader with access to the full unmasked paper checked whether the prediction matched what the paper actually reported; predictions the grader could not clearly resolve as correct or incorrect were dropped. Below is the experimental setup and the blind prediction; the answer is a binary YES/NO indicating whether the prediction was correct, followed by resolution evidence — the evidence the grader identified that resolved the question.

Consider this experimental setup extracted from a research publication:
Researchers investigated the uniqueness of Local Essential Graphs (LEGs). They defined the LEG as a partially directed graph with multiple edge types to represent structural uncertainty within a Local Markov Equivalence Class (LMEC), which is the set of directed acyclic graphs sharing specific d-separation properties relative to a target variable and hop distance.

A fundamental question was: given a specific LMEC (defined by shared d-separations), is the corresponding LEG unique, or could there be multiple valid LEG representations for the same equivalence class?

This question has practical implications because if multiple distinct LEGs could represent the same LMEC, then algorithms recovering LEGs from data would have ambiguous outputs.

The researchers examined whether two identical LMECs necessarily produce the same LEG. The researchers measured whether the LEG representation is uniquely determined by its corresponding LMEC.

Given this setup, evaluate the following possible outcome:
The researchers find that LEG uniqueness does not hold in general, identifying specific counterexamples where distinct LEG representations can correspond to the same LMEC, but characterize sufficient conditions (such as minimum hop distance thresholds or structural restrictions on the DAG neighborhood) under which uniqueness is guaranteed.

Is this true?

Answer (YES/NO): NO